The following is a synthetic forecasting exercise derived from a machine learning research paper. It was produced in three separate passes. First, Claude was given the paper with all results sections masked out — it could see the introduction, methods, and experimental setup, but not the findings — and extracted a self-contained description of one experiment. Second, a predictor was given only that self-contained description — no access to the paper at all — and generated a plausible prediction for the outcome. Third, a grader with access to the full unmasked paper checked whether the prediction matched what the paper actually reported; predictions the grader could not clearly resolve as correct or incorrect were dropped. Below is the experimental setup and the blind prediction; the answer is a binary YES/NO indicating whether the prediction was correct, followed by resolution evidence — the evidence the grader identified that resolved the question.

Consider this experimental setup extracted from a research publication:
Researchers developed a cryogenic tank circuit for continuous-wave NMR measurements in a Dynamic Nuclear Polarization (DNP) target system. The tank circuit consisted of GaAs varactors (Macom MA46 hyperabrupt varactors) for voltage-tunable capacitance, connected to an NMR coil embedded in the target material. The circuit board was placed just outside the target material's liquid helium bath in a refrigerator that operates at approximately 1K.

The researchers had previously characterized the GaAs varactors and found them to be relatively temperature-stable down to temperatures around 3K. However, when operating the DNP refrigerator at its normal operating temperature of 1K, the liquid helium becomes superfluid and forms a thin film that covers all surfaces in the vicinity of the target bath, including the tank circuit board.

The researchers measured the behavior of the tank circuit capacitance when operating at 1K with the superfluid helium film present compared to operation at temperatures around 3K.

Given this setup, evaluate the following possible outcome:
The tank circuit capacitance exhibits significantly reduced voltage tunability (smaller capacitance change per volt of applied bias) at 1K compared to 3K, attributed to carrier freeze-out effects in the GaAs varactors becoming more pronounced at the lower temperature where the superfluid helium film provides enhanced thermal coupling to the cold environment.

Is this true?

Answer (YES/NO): NO